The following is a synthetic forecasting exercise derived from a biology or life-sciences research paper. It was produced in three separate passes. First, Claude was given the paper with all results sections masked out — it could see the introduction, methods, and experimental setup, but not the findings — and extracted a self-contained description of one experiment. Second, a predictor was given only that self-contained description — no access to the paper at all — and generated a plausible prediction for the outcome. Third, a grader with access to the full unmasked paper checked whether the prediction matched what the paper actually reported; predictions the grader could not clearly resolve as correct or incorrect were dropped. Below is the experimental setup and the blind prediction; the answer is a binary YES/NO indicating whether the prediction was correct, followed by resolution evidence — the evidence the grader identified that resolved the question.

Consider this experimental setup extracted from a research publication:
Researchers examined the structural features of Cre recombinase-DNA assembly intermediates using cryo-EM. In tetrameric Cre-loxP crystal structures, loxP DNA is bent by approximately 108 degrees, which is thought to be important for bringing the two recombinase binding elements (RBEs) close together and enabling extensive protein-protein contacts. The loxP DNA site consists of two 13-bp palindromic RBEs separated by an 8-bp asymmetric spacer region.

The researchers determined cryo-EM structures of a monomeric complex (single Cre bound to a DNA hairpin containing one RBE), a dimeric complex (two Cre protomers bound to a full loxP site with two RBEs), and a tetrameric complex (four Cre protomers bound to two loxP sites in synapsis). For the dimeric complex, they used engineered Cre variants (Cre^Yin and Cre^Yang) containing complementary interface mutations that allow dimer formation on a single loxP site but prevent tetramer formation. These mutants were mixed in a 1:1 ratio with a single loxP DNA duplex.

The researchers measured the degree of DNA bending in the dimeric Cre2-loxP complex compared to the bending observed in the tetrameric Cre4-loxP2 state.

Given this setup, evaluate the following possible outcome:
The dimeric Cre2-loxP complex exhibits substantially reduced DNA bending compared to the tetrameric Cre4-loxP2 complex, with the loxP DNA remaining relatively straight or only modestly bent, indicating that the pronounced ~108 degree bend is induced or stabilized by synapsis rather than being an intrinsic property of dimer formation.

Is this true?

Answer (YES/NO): YES